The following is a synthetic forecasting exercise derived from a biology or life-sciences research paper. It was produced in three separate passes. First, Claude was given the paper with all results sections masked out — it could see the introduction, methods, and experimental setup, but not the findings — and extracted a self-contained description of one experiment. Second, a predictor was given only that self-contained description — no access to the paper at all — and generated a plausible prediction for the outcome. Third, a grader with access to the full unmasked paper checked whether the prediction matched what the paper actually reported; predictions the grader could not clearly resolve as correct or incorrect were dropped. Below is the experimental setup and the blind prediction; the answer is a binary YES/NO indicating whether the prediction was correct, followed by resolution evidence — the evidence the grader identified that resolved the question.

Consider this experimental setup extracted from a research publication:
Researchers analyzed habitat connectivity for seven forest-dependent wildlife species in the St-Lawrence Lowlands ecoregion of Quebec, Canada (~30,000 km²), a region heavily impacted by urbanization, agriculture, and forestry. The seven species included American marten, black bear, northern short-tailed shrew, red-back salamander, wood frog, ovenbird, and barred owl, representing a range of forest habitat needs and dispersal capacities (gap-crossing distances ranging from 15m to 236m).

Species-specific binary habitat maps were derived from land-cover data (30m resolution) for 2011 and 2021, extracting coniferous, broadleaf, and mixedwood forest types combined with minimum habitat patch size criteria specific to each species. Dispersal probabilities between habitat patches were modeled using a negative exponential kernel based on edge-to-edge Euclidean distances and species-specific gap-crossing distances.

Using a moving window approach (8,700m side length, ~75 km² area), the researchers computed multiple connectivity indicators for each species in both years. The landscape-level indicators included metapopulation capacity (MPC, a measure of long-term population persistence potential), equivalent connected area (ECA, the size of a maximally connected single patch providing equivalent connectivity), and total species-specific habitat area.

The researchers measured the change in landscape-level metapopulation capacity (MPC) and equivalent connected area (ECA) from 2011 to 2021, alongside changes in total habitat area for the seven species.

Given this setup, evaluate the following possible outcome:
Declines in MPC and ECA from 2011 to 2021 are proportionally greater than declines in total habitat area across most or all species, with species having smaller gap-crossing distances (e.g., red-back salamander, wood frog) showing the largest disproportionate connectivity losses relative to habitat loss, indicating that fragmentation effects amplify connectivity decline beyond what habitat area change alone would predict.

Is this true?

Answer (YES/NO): NO